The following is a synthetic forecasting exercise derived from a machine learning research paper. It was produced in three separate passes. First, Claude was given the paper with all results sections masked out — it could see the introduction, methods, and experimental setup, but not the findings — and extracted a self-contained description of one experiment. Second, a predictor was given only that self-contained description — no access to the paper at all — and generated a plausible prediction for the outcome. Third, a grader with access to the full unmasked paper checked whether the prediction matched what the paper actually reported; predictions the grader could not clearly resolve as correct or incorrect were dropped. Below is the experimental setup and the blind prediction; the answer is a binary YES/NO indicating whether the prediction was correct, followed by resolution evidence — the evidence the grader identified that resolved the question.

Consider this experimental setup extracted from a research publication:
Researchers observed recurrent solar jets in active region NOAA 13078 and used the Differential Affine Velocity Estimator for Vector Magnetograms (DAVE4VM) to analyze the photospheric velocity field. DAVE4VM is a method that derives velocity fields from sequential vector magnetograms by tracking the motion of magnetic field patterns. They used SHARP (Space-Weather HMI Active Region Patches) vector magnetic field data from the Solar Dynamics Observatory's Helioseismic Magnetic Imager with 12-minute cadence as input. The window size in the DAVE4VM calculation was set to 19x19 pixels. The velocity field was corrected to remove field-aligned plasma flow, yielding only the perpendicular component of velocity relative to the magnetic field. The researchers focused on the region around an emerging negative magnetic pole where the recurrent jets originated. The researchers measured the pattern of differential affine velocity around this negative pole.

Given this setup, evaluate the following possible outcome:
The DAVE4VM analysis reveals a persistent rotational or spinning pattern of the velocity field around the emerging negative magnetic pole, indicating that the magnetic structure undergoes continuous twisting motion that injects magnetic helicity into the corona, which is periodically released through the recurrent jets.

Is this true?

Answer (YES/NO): NO